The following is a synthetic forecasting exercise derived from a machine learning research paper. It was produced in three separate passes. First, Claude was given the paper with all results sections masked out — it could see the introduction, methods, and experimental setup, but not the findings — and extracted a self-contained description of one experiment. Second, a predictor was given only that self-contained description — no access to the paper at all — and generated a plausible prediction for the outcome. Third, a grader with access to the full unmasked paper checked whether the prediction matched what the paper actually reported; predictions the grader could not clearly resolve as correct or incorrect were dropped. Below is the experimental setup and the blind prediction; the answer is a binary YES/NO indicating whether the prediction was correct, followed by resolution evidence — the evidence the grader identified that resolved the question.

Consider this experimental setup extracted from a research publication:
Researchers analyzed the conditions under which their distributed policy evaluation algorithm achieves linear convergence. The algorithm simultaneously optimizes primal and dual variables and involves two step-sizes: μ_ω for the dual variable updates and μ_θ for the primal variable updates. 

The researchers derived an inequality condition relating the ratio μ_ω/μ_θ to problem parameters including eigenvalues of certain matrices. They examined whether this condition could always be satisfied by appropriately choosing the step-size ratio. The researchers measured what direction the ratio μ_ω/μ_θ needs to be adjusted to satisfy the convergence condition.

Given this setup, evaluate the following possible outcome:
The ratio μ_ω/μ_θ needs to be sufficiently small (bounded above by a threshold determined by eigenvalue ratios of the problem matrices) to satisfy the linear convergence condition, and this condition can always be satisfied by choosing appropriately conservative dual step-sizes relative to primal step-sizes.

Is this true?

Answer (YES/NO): NO